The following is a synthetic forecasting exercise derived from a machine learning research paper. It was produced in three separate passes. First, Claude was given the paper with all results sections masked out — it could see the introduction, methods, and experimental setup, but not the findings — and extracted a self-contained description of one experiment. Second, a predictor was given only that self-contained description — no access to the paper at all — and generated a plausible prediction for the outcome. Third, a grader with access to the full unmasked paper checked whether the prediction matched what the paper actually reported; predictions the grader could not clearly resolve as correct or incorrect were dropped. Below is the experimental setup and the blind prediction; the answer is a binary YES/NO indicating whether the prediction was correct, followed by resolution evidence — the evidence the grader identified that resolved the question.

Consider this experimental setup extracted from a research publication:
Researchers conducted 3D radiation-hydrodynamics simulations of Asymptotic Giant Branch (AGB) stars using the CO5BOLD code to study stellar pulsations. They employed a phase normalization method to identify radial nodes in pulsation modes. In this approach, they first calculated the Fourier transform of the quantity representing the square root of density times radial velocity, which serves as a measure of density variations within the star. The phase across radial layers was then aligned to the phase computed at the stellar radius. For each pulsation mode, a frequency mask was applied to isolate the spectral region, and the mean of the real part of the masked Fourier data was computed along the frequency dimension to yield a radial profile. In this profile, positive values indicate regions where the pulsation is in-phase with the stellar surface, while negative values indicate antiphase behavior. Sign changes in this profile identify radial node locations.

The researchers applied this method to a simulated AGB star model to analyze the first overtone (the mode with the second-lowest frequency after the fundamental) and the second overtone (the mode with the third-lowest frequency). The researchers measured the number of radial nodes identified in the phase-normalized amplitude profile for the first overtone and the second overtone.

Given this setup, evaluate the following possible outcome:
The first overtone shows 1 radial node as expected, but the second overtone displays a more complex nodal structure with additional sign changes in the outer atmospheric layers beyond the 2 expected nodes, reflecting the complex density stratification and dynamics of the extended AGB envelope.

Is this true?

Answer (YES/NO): NO